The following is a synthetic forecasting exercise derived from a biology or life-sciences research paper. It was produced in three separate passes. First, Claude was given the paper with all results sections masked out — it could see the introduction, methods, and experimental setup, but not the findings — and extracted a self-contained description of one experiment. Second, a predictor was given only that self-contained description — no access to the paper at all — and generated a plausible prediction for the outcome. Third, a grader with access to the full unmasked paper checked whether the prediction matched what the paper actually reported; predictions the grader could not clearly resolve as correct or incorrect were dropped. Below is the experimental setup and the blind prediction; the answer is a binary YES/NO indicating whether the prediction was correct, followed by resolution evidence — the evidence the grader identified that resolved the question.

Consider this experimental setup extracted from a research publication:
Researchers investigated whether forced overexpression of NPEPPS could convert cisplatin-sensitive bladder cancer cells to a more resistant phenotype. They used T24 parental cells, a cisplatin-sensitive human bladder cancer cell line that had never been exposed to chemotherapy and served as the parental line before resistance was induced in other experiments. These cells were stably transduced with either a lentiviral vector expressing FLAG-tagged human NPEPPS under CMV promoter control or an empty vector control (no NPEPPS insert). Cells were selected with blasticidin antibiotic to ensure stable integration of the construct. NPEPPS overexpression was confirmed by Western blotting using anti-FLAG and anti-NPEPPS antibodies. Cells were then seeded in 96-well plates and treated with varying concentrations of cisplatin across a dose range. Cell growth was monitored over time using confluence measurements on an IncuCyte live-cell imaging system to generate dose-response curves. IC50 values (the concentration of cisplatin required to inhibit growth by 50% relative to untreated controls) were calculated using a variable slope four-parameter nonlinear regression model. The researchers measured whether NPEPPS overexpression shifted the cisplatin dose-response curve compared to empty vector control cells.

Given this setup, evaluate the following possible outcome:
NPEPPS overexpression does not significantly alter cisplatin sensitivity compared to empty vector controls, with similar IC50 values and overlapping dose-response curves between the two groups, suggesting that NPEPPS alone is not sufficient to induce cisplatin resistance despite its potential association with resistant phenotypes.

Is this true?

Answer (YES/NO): NO